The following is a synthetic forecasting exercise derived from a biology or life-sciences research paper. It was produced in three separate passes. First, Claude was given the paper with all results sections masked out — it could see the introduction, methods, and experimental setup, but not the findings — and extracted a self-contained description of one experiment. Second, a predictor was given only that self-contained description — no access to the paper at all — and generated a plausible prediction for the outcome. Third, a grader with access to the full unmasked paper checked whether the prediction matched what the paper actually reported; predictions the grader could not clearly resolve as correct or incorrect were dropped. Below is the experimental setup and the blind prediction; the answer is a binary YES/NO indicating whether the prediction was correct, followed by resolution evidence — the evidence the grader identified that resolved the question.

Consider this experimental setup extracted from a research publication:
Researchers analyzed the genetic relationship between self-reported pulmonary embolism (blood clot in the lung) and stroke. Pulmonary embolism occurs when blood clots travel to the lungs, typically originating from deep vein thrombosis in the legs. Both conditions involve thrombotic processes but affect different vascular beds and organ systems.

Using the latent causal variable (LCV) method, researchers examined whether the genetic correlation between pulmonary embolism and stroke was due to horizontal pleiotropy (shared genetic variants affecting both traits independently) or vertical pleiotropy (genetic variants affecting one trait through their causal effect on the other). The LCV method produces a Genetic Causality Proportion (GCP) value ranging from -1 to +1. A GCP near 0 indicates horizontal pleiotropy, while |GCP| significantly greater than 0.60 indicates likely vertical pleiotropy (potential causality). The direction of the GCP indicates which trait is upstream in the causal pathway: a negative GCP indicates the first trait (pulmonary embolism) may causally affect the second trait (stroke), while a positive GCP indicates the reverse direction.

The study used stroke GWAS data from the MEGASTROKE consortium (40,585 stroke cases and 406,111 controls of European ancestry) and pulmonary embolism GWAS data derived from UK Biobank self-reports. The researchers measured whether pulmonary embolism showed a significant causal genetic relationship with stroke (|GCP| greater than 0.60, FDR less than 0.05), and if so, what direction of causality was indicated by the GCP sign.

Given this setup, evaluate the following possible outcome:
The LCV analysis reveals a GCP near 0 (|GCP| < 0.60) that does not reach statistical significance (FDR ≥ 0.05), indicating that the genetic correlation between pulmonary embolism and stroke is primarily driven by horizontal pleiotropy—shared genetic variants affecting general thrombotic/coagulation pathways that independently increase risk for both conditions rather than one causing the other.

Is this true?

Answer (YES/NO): NO